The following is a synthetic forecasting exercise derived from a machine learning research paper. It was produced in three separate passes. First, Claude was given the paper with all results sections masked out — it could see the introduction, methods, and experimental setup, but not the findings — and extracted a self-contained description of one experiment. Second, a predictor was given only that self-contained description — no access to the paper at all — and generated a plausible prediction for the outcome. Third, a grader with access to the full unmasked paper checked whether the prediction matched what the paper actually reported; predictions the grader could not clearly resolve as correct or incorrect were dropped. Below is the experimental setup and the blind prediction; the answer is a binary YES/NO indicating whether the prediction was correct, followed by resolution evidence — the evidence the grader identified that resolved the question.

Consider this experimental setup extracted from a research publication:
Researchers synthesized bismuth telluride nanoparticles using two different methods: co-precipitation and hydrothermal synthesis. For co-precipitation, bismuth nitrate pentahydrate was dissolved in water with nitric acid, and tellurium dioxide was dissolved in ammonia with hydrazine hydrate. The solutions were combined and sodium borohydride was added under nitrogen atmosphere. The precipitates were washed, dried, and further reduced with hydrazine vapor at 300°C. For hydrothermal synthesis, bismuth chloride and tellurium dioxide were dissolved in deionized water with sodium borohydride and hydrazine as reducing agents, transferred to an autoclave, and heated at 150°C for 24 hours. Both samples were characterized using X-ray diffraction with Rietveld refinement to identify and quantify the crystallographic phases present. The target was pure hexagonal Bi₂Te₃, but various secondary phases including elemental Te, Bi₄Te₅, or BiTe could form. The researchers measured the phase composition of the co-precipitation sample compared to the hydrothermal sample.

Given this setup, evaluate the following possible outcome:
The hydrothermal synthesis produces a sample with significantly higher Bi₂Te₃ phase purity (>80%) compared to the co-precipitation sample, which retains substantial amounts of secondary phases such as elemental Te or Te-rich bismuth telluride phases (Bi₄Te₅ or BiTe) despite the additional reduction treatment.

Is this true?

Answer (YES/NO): NO